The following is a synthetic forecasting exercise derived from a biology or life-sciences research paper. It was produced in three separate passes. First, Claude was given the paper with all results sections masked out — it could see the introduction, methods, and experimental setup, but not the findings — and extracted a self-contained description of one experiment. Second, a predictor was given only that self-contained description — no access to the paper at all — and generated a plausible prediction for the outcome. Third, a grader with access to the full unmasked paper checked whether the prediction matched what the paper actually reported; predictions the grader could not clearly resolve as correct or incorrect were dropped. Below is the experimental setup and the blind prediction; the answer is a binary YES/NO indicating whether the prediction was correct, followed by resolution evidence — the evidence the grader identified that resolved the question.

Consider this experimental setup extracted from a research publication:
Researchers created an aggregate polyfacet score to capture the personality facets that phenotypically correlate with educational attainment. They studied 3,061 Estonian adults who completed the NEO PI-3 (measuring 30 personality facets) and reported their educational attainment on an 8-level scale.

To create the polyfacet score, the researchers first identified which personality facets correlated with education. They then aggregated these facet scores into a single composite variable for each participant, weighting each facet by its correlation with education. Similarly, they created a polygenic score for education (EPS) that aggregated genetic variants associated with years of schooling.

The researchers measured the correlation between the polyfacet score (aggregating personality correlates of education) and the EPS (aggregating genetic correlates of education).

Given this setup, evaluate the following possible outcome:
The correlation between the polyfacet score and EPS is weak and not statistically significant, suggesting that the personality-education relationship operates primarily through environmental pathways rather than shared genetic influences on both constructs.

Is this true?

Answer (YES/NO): NO